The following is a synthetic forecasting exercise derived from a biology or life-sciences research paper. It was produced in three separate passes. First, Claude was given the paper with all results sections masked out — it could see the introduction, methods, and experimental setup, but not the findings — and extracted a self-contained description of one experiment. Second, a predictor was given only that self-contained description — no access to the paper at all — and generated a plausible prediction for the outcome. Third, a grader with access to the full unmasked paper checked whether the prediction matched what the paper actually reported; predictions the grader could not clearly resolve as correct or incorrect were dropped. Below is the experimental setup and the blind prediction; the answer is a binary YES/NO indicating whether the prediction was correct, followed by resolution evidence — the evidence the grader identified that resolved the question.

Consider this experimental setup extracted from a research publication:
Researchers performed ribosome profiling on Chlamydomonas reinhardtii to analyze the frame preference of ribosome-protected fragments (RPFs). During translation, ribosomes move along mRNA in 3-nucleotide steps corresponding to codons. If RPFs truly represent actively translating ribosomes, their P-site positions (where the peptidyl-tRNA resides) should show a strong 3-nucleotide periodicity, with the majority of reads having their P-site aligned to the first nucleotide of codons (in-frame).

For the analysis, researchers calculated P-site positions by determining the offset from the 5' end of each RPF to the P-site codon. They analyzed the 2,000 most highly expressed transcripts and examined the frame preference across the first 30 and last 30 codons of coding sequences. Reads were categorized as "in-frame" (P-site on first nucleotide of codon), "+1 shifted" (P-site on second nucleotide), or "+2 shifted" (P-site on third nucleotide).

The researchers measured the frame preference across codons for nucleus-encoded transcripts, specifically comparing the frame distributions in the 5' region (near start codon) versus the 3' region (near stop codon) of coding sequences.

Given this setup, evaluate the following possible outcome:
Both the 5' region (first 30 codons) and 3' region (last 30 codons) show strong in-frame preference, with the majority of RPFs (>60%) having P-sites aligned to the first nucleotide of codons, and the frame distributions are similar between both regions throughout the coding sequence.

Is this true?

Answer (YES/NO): NO